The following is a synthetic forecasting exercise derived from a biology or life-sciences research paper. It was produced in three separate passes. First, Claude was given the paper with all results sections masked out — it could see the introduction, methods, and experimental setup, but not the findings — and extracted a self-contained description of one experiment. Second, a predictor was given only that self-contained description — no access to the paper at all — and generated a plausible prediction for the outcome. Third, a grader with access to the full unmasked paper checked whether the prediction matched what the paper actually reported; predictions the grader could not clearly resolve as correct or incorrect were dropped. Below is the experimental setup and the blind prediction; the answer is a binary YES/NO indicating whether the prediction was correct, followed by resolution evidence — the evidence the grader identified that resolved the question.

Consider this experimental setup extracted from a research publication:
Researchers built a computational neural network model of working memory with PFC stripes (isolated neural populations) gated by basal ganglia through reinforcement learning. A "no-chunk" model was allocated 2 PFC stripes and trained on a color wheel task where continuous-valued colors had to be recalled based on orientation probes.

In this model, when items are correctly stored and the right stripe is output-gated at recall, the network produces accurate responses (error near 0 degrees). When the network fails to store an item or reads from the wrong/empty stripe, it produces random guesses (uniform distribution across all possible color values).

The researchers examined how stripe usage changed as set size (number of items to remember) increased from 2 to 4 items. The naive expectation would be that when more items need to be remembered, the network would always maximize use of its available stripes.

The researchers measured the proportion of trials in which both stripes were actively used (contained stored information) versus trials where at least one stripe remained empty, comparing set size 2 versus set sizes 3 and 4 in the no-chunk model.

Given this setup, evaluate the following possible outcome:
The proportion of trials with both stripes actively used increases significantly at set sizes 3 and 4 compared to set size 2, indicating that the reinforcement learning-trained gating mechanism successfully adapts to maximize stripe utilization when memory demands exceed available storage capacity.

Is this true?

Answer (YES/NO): NO